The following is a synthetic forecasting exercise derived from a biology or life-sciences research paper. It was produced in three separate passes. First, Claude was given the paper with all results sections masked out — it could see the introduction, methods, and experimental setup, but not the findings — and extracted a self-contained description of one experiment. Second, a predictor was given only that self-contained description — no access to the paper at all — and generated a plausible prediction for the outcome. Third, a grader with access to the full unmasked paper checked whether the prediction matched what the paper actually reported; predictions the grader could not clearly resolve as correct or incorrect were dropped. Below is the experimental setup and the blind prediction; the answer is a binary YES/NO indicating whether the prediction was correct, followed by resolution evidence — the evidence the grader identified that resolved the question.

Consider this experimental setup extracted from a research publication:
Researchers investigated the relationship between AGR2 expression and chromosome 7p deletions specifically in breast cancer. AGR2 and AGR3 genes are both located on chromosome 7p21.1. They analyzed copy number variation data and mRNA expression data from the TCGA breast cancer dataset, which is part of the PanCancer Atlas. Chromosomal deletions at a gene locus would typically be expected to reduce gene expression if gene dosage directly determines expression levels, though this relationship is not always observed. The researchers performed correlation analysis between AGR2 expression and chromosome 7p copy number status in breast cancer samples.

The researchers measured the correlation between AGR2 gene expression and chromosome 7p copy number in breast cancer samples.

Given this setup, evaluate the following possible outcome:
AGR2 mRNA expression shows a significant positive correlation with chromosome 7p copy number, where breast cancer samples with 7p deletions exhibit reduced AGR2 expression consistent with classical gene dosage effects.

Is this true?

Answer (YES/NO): YES